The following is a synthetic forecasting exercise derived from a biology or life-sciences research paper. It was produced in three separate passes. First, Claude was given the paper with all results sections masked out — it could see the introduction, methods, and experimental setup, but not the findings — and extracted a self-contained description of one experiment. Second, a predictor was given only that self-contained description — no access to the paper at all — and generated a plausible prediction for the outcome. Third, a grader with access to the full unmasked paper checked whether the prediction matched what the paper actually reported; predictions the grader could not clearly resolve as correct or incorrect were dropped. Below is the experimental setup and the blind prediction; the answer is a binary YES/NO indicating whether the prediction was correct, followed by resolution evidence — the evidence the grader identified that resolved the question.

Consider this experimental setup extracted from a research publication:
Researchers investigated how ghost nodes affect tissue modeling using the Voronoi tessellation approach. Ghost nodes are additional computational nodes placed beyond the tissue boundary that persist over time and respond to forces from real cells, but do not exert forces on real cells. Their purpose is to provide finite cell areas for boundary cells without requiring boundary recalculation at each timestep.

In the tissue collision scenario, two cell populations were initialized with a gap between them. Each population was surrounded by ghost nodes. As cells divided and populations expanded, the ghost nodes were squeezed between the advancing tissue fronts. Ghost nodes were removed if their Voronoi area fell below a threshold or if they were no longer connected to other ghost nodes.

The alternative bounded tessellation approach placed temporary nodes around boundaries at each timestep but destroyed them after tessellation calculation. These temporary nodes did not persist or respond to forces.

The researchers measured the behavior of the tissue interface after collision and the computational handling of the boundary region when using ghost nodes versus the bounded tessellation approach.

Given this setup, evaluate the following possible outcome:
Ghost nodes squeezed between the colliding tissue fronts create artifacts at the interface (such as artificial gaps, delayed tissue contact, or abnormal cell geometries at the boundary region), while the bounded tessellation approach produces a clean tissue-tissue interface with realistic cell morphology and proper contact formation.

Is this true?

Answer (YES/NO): NO